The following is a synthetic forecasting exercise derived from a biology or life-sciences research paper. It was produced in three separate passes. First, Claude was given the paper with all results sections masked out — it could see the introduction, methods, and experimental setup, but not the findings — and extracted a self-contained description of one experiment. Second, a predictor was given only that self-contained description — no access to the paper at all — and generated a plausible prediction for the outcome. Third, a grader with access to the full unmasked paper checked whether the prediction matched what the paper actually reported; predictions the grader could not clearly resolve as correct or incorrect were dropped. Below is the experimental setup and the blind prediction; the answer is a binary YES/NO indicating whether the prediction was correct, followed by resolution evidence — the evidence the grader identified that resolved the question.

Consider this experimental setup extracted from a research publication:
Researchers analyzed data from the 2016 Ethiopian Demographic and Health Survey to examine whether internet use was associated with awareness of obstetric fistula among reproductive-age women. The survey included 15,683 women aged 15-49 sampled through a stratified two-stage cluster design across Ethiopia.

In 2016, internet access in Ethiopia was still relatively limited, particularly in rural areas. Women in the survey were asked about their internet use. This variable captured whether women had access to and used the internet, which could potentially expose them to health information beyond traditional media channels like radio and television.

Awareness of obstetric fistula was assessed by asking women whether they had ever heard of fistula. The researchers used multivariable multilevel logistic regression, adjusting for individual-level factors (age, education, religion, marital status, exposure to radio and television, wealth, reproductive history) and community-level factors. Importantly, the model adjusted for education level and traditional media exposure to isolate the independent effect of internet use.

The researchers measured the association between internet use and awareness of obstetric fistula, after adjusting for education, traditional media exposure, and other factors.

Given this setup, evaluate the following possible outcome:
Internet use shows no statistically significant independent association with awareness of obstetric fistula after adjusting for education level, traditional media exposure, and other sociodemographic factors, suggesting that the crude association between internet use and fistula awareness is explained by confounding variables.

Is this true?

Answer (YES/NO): NO